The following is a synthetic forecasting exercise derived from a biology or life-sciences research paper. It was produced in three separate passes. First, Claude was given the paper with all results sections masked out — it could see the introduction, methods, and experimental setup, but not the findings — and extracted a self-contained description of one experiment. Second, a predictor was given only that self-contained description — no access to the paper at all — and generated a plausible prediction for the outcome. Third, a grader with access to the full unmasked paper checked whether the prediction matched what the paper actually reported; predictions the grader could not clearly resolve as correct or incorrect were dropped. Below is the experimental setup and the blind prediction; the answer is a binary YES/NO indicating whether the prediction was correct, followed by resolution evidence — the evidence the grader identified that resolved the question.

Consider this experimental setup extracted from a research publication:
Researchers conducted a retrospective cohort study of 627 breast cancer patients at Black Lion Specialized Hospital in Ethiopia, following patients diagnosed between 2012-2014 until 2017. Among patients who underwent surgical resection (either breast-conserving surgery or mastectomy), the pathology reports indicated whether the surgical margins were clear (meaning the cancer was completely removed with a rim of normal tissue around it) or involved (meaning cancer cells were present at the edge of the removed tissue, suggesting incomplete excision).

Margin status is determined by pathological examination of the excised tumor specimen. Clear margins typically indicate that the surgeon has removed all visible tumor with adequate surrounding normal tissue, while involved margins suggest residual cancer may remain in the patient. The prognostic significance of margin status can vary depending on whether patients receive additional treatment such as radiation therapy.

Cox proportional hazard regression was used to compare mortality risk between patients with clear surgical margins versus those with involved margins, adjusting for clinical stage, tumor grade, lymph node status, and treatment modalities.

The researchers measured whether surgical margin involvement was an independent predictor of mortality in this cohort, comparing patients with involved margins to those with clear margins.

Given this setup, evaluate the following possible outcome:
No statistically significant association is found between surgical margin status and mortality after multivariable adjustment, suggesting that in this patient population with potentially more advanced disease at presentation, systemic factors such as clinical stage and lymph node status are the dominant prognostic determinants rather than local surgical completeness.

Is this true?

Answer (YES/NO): NO